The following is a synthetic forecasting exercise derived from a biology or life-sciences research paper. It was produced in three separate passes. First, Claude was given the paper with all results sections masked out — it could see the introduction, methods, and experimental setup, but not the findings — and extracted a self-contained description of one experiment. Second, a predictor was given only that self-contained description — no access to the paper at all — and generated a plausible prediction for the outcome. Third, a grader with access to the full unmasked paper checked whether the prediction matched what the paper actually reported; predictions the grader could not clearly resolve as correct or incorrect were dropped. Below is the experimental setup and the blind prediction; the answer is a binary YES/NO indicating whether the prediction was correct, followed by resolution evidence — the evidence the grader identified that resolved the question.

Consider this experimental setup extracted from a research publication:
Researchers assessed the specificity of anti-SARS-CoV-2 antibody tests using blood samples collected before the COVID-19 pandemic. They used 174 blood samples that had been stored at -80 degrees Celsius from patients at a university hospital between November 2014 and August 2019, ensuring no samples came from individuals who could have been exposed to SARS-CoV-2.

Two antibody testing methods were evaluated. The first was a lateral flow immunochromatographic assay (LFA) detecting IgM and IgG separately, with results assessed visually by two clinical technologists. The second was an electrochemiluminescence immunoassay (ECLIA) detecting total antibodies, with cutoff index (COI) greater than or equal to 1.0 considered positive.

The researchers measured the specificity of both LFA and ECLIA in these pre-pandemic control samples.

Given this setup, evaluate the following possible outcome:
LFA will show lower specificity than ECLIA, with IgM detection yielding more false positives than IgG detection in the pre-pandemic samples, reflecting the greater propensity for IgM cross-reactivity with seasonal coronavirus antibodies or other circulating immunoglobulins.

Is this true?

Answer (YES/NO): NO